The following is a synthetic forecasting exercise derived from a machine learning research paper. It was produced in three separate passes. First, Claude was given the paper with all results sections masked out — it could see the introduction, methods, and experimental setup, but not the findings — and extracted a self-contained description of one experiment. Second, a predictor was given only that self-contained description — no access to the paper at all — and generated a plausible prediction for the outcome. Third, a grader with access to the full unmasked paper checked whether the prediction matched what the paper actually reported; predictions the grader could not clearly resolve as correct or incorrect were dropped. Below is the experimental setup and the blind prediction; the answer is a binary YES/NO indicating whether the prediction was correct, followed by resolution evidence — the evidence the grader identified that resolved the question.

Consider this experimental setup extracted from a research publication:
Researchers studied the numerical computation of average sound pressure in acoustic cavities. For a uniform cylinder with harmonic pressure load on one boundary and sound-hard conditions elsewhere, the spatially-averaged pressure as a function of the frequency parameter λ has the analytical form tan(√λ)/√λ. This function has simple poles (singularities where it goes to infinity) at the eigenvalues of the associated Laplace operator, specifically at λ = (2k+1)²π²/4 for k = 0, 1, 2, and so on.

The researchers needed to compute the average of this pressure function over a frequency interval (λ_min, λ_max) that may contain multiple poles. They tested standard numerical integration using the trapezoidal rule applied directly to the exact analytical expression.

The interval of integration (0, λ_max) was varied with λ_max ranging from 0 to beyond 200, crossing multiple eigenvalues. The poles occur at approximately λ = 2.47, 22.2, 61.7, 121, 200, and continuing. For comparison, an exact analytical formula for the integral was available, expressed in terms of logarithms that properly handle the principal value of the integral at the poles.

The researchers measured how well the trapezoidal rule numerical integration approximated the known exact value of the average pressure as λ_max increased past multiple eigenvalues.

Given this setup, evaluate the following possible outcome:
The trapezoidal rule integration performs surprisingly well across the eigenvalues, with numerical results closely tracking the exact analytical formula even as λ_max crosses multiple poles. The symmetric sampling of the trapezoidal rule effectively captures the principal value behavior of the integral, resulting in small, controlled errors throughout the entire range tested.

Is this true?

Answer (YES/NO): NO